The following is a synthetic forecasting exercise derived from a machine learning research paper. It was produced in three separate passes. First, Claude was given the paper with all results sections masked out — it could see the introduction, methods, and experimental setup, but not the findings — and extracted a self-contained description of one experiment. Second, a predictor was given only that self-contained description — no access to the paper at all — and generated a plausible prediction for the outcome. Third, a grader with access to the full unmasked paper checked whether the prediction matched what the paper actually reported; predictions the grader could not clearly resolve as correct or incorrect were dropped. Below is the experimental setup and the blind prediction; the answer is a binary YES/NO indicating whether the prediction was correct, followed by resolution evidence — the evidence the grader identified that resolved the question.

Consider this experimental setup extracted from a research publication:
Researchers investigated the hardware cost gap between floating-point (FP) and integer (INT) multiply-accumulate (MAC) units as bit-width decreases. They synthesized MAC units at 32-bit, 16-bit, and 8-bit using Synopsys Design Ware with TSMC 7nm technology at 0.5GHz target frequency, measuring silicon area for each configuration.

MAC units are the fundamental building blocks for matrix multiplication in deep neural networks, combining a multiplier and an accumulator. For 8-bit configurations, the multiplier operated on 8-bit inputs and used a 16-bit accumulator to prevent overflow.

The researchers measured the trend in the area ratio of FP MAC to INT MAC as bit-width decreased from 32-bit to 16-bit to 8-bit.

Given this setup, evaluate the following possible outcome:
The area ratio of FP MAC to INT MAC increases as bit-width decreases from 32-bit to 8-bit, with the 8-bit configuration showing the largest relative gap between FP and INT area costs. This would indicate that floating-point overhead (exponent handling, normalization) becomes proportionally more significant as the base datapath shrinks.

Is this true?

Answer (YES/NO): NO